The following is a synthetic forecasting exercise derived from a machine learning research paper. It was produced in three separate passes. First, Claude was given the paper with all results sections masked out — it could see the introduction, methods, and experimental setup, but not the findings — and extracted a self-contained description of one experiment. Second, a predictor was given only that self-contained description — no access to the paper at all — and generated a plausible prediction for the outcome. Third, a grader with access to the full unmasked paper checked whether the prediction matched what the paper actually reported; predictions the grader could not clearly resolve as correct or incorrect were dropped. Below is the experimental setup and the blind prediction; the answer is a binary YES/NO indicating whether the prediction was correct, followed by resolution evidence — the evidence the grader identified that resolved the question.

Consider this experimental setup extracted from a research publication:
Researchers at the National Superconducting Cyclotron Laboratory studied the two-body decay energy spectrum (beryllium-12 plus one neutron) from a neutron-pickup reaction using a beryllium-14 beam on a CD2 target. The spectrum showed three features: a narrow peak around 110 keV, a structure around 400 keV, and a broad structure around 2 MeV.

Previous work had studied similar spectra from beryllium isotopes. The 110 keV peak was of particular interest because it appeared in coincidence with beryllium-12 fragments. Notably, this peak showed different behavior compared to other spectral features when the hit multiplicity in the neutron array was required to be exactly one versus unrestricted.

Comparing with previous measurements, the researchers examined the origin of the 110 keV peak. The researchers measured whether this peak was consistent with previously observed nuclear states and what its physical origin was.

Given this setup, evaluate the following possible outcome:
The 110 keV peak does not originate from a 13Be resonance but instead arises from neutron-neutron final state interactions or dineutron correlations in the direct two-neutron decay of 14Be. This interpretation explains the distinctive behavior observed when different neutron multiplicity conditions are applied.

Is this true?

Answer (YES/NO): NO